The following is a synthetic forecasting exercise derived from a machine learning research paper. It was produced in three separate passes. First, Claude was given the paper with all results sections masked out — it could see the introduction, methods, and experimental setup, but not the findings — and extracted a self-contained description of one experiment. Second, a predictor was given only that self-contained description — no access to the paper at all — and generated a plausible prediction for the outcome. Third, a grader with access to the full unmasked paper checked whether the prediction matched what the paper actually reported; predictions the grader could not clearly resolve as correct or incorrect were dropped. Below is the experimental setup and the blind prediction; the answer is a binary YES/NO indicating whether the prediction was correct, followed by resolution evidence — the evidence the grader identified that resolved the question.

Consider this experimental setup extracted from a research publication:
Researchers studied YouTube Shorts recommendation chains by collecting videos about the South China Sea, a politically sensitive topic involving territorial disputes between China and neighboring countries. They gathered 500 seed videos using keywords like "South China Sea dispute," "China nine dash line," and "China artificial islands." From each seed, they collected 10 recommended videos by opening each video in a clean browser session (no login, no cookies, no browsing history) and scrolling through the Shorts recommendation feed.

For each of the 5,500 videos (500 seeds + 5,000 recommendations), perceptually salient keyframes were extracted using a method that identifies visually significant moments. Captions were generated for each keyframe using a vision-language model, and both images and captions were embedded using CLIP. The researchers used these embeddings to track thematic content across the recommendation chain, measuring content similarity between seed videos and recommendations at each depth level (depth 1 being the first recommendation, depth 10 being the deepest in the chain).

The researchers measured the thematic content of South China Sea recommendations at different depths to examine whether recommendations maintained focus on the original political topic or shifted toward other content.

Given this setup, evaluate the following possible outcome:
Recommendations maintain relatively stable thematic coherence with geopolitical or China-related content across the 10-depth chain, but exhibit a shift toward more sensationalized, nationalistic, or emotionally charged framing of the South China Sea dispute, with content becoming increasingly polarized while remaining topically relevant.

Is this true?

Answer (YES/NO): NO